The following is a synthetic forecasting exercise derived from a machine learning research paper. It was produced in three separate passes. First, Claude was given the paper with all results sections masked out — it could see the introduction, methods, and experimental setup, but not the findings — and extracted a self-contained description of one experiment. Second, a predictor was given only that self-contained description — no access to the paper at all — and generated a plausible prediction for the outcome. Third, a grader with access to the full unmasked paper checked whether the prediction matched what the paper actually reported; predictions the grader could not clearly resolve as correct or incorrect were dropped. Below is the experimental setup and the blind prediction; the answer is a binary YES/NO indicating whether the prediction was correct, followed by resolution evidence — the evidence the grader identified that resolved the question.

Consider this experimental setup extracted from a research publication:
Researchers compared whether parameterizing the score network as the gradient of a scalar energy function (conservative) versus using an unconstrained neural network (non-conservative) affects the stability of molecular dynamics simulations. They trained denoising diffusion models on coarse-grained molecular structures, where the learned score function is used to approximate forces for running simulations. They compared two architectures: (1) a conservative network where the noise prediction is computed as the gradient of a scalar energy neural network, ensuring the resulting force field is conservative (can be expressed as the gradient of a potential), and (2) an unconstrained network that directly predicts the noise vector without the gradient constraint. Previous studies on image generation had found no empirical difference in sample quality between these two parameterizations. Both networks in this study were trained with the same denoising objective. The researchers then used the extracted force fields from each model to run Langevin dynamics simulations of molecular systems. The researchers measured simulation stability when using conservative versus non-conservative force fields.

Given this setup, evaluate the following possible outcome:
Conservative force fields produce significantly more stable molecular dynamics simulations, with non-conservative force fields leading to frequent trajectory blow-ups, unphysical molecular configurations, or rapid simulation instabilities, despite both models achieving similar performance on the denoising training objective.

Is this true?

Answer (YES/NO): NO